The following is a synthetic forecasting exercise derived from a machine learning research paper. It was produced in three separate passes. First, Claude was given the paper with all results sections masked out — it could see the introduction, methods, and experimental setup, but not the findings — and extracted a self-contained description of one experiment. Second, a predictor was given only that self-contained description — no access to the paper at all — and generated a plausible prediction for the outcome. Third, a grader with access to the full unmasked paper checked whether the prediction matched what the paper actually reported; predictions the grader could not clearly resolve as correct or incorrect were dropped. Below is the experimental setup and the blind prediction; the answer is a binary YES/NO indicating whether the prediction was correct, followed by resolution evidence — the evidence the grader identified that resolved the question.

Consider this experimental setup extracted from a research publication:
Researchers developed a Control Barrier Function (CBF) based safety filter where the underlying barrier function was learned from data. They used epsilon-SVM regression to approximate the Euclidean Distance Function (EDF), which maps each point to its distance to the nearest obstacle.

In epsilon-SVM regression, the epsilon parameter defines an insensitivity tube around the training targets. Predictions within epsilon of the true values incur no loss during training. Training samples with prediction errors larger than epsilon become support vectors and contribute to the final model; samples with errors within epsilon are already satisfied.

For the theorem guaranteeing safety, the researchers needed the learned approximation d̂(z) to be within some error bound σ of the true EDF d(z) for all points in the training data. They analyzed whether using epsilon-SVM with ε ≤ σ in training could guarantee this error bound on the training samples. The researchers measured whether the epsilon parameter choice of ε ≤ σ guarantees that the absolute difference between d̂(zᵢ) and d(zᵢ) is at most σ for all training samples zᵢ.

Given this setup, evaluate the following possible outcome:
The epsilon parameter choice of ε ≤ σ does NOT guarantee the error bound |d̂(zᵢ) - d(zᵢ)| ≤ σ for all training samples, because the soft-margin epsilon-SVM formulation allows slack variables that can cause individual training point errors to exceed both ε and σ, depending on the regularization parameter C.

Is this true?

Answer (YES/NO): NO